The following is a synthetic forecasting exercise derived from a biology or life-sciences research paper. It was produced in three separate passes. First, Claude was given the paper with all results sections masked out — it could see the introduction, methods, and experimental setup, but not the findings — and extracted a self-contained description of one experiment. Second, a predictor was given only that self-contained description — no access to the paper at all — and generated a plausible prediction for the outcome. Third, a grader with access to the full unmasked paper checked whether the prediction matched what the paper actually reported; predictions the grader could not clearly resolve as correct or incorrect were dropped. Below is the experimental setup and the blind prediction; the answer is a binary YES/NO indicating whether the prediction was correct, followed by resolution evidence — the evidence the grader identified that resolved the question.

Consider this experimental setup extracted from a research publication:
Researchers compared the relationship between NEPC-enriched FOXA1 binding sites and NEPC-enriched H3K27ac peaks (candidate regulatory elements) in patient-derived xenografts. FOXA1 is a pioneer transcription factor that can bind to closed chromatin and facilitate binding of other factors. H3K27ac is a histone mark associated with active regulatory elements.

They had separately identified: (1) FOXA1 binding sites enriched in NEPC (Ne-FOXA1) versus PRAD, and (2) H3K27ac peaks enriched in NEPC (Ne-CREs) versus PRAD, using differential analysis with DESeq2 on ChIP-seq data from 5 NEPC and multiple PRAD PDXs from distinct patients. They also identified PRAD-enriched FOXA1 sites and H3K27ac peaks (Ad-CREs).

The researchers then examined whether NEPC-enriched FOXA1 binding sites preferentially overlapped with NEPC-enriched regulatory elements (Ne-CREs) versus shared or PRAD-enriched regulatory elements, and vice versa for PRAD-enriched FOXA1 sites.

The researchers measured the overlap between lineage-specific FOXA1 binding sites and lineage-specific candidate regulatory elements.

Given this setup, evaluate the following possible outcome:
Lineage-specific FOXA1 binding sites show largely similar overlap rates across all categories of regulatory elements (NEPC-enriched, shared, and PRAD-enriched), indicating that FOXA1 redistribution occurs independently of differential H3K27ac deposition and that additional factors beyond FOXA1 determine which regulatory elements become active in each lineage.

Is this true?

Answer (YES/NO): NO